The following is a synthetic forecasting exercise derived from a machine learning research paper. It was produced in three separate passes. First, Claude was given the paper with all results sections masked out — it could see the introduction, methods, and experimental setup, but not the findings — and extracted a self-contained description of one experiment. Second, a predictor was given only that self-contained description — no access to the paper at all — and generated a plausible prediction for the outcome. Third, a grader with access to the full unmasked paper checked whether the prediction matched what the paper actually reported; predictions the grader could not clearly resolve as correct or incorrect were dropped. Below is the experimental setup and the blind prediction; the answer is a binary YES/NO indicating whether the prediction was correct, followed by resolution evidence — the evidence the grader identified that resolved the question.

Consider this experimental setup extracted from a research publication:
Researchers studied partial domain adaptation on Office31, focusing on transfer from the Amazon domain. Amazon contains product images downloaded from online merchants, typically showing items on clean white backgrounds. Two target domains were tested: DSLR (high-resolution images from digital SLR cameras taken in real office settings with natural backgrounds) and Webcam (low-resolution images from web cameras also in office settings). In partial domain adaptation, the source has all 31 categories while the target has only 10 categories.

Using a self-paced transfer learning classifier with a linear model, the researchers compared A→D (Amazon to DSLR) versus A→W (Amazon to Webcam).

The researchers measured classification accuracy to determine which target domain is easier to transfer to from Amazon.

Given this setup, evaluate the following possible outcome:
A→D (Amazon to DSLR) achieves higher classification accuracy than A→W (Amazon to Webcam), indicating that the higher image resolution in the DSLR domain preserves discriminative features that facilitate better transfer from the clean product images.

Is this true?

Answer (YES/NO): YES